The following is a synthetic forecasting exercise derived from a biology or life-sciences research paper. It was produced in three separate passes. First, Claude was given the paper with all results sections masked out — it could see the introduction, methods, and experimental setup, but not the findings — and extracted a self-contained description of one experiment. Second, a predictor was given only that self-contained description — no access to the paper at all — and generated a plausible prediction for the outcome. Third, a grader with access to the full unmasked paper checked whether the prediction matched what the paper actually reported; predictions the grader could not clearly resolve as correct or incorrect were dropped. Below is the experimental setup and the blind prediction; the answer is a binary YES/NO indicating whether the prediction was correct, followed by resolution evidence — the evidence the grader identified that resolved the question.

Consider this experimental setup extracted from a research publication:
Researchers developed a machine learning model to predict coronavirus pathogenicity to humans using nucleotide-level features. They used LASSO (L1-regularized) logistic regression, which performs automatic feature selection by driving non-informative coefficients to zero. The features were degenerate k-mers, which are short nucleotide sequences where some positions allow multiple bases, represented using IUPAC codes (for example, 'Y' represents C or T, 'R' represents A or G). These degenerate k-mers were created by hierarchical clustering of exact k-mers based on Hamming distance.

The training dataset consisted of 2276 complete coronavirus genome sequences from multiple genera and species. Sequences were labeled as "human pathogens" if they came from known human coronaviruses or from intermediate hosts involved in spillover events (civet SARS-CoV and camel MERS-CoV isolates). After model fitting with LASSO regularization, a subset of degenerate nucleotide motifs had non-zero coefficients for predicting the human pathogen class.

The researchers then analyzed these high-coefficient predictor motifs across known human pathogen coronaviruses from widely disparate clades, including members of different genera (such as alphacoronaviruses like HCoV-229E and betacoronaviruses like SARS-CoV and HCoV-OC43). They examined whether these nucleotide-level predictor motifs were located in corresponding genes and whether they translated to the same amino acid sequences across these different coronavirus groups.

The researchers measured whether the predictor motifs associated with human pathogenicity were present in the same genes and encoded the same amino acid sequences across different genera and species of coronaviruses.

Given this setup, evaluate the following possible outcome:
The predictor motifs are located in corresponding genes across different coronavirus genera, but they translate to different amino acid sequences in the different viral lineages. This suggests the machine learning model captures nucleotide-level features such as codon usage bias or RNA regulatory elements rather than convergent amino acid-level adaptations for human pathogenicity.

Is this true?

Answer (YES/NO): NO